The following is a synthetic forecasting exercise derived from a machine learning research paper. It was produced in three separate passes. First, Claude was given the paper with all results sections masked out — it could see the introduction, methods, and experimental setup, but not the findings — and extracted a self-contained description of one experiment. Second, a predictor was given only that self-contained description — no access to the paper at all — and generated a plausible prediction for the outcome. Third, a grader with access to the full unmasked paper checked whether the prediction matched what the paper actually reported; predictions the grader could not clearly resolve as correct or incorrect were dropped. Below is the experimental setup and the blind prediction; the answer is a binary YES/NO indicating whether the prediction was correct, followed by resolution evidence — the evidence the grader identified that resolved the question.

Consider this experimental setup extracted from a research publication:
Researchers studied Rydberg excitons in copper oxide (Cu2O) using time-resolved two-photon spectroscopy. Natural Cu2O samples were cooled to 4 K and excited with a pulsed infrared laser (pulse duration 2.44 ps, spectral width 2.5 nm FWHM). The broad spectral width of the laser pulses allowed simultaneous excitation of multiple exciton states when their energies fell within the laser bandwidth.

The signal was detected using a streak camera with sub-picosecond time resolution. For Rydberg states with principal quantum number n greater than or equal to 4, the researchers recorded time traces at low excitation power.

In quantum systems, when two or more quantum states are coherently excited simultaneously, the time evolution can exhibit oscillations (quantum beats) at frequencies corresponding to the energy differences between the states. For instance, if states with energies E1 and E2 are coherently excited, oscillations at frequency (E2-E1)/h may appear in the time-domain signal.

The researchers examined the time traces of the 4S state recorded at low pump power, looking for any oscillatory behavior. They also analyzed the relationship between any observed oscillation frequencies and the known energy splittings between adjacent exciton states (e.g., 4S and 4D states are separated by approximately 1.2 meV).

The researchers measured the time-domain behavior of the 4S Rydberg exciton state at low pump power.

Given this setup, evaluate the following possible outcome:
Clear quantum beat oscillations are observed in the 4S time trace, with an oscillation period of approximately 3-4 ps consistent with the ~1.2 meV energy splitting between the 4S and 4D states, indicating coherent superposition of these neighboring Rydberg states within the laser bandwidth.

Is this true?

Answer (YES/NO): YES